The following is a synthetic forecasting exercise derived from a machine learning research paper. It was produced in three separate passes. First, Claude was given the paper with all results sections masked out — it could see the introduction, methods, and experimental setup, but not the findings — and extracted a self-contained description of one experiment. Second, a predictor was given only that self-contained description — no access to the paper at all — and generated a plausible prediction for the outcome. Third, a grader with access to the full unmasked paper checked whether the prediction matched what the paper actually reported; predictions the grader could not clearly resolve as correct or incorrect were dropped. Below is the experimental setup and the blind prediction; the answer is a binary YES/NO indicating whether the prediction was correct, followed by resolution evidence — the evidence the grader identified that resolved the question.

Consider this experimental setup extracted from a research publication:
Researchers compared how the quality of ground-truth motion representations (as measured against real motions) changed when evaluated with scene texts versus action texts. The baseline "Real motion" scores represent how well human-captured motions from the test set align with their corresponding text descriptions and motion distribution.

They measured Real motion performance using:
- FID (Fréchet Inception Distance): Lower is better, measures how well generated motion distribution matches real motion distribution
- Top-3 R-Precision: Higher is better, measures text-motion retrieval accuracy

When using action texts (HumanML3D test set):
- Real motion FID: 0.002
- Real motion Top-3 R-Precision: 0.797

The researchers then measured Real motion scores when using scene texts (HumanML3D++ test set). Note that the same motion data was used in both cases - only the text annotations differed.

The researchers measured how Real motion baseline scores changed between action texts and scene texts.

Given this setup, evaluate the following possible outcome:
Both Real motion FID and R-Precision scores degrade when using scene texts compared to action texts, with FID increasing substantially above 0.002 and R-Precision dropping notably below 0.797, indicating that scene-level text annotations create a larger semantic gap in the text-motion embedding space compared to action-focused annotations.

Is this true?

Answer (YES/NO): YES